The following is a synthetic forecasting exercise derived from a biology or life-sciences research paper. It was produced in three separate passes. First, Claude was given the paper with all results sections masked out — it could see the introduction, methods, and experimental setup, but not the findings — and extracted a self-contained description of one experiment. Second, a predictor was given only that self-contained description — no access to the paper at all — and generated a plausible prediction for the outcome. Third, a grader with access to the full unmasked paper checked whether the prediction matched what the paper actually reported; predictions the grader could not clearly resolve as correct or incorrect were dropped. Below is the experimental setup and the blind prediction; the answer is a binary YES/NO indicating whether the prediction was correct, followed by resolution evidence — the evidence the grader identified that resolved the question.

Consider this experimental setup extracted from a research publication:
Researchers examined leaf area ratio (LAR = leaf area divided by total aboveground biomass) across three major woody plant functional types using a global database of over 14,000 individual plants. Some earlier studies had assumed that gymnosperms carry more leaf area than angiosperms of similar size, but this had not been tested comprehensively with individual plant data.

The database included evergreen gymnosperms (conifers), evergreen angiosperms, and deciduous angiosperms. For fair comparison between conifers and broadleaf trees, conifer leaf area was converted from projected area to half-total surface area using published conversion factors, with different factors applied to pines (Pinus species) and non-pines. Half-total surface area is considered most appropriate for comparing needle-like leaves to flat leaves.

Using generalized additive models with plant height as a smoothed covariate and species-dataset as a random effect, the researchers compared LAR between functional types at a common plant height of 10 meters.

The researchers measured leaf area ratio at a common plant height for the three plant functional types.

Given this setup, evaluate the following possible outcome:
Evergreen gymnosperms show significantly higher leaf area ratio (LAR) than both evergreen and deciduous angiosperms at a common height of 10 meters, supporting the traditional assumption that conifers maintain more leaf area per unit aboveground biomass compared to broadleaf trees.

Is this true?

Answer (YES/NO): NO